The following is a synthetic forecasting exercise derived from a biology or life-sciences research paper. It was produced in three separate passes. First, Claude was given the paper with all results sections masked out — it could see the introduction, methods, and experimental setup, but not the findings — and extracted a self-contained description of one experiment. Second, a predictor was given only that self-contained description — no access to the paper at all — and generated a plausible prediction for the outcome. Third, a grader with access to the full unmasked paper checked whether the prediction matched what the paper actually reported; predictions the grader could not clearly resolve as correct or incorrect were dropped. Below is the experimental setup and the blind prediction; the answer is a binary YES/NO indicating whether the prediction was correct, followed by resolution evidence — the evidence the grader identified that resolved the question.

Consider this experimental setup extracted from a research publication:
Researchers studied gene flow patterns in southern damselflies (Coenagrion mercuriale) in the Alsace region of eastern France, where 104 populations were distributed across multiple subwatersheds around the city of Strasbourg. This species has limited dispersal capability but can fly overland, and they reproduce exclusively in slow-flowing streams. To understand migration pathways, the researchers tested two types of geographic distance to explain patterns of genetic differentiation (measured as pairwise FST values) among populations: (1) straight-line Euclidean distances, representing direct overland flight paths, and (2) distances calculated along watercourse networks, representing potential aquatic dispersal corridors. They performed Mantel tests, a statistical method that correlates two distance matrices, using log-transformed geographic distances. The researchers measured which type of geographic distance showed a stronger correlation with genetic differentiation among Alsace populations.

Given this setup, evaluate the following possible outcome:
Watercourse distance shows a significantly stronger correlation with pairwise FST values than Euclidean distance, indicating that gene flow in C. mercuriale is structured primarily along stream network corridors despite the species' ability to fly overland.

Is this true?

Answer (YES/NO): NO